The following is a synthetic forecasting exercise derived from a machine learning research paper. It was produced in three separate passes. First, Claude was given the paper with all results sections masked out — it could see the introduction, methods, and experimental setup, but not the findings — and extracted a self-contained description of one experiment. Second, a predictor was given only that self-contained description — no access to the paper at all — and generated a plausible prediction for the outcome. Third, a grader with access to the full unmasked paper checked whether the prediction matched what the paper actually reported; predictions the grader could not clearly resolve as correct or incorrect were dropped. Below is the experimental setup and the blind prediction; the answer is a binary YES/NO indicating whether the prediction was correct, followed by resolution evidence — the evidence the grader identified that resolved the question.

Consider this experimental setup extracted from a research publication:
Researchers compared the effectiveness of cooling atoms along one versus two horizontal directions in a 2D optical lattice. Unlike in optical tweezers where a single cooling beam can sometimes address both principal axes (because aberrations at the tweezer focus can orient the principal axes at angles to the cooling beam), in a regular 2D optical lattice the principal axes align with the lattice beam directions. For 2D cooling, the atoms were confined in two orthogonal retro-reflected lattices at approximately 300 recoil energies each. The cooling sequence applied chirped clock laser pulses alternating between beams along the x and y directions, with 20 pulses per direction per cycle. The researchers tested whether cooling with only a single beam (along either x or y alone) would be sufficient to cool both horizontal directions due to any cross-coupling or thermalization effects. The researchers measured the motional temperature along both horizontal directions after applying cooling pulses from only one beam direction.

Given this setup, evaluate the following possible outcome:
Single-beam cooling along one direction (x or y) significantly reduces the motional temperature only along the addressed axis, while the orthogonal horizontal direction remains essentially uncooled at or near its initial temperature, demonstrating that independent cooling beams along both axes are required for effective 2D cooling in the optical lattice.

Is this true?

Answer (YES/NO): YES